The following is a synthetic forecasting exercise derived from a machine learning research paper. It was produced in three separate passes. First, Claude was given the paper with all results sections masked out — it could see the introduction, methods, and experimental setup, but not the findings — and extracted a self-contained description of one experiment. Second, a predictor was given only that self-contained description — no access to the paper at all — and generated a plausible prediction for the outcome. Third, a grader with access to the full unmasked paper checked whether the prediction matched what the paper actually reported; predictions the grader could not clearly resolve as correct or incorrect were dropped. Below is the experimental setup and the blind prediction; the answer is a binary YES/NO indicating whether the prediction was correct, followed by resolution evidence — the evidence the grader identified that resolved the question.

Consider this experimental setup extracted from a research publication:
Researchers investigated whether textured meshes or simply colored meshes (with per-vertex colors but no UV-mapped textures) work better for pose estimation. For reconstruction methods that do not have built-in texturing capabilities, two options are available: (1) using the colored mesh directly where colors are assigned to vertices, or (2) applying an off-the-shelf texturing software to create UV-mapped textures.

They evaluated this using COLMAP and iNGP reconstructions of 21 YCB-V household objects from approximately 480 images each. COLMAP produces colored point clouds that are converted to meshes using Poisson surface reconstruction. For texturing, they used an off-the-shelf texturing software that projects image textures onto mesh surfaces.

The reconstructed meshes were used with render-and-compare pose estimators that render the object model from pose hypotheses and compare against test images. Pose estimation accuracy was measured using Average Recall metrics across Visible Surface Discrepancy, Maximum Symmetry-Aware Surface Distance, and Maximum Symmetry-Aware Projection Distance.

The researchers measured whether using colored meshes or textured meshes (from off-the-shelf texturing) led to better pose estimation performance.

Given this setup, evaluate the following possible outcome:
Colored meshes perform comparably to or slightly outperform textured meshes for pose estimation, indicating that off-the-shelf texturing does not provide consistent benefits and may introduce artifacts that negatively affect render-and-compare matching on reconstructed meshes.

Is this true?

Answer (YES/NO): YES